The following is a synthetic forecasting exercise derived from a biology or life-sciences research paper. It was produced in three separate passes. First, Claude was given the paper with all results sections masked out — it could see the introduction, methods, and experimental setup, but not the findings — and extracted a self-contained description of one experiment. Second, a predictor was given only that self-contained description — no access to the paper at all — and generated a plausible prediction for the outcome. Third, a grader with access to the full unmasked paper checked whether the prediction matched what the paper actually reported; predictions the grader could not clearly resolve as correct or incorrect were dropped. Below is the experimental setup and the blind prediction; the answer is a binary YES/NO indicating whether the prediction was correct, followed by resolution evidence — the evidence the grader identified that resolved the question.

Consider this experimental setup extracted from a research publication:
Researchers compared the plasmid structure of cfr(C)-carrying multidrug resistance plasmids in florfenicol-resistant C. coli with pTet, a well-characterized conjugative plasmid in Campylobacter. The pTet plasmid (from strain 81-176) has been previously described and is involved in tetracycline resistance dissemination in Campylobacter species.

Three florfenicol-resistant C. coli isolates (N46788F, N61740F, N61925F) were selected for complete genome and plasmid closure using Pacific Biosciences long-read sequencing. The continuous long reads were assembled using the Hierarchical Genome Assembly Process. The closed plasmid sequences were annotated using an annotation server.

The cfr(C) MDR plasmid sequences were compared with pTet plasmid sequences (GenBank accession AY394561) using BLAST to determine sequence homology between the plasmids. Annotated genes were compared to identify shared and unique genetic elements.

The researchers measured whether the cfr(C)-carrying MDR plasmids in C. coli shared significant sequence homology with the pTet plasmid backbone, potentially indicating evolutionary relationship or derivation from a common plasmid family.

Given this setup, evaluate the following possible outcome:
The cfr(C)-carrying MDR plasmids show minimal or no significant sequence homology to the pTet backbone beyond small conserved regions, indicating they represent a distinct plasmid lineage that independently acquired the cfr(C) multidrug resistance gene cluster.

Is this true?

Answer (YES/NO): NO